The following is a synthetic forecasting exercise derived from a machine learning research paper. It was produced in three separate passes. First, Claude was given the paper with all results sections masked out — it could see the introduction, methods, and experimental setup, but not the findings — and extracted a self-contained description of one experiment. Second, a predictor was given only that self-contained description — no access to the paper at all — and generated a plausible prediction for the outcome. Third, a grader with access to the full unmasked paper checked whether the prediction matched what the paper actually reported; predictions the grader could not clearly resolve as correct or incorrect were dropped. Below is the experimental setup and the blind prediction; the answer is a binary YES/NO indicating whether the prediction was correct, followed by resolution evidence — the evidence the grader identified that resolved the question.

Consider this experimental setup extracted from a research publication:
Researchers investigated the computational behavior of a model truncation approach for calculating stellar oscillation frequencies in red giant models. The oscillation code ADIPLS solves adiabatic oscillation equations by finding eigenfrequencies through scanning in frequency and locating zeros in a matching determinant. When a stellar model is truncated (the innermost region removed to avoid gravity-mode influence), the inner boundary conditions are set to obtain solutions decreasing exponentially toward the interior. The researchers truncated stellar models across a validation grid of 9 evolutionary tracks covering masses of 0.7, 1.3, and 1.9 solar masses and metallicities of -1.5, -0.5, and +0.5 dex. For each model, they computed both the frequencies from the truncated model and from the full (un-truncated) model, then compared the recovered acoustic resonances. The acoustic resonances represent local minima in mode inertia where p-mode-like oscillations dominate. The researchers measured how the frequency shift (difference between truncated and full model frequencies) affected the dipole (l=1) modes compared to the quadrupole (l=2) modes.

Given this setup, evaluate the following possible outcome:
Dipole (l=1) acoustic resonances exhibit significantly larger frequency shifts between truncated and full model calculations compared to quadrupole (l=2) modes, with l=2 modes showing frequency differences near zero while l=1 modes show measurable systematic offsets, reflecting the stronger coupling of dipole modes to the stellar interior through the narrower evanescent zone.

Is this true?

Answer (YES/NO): YES